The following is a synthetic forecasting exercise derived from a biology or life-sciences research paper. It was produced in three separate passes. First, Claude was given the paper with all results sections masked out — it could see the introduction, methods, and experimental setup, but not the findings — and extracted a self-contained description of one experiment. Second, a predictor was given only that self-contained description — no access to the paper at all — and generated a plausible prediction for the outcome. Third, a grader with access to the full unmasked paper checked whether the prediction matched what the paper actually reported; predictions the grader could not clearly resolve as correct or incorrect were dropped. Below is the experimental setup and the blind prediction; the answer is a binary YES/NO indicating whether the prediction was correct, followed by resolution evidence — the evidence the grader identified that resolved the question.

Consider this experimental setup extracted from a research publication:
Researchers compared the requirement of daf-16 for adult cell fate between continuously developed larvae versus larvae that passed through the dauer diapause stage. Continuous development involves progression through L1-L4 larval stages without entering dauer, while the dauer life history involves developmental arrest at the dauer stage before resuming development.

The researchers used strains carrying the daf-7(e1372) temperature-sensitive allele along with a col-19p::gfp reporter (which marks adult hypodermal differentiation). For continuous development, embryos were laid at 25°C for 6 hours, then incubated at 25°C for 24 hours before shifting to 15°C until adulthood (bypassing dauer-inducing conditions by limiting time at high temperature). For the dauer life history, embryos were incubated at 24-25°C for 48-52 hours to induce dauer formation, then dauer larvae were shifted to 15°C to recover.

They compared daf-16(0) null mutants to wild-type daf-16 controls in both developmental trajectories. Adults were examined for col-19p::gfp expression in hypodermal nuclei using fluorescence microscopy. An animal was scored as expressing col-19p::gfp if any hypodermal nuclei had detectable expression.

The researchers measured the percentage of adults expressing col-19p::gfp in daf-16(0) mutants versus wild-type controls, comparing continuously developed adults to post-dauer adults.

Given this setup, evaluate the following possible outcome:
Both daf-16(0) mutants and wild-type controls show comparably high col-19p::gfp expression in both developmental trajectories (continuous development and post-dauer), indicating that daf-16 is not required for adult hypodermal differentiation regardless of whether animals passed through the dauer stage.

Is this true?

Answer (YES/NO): NO